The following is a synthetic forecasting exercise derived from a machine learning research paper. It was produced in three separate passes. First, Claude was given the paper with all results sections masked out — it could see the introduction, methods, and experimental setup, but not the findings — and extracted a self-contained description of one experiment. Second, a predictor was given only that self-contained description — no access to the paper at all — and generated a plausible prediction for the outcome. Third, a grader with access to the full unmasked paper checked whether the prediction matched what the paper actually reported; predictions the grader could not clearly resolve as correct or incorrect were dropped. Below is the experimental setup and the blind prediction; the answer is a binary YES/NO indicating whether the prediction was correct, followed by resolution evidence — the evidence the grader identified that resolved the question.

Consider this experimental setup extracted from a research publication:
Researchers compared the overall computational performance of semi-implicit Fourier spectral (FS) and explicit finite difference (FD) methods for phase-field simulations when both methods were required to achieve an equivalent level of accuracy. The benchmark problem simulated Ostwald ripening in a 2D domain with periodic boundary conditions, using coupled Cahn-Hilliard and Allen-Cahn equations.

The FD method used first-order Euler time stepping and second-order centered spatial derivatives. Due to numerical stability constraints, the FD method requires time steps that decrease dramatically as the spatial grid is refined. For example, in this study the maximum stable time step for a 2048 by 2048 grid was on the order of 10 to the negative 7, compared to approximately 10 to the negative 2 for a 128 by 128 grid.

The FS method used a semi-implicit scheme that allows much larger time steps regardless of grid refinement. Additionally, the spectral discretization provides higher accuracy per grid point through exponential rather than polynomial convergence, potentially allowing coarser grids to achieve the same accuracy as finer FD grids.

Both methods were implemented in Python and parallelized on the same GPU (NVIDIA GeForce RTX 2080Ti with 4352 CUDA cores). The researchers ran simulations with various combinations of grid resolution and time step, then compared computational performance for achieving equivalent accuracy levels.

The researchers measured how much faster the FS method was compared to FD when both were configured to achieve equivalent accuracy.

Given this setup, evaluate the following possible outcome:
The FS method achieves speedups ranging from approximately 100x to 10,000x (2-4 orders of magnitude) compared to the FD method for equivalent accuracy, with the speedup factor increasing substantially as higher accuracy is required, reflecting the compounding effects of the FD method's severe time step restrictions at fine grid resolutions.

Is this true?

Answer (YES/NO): NO